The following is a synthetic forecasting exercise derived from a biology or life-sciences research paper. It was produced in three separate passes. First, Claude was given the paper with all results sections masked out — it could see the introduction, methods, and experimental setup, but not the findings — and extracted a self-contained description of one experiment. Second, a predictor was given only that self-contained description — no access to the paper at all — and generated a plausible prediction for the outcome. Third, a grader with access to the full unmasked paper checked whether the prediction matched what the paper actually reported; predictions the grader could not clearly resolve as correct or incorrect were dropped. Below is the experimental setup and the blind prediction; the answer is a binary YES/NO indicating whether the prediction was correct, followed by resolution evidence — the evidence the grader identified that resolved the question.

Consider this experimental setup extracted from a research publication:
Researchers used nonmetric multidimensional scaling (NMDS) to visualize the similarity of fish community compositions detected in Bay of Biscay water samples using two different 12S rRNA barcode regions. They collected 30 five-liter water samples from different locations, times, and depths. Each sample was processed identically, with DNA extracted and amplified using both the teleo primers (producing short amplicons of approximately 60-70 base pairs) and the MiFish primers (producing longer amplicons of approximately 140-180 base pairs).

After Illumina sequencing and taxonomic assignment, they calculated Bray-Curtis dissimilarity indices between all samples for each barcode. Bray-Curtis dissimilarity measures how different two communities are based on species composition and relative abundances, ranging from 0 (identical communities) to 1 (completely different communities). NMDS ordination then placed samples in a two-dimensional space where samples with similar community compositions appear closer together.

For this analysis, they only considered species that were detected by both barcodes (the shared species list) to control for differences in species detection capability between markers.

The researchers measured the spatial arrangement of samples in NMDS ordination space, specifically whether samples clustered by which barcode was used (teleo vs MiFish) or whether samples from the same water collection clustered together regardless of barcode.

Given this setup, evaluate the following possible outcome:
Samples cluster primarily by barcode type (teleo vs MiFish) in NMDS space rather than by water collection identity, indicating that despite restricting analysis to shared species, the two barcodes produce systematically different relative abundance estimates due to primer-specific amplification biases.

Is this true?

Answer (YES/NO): NO